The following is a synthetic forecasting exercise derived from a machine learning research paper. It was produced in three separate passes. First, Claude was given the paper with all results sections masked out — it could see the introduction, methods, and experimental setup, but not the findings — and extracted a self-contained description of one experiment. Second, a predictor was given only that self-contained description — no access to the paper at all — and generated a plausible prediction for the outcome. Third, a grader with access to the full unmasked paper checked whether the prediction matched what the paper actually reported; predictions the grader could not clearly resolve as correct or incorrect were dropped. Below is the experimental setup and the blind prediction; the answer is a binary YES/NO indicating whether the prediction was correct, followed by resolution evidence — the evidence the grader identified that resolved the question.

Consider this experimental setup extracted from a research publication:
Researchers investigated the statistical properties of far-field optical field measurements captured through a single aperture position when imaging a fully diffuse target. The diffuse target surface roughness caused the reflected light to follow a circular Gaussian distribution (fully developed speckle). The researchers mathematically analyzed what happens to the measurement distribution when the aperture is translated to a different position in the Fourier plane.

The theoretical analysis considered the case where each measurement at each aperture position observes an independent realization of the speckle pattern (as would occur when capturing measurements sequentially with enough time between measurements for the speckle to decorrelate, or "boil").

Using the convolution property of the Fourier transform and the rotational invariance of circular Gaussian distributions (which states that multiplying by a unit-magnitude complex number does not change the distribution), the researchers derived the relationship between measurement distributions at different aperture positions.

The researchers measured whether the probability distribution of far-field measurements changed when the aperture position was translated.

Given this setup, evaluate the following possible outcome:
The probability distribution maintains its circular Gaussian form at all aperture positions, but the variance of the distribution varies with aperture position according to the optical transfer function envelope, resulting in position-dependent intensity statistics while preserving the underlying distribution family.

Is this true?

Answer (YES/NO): NO